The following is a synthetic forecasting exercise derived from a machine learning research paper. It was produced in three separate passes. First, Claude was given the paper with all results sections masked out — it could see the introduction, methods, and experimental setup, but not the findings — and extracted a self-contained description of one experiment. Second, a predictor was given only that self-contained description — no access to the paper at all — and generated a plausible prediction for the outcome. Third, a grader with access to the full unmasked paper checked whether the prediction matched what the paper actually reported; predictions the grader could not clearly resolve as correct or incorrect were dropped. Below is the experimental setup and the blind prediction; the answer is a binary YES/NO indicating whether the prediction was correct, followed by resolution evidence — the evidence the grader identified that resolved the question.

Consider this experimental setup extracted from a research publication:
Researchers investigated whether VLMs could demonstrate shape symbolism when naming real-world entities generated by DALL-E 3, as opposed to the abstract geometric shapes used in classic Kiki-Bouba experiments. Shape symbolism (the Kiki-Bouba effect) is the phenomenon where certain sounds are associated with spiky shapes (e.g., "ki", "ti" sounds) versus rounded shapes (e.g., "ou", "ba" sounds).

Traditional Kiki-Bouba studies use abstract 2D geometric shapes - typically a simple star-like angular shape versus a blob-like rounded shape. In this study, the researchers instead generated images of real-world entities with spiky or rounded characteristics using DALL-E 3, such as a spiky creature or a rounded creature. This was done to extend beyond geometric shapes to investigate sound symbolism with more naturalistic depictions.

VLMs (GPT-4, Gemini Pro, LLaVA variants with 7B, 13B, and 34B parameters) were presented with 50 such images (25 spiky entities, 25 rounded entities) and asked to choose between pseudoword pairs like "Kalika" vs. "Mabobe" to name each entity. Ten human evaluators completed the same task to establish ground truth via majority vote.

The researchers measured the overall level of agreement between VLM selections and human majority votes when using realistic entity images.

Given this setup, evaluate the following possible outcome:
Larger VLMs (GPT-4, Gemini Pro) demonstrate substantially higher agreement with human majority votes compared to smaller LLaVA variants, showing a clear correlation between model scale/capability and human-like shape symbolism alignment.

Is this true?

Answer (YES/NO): NO